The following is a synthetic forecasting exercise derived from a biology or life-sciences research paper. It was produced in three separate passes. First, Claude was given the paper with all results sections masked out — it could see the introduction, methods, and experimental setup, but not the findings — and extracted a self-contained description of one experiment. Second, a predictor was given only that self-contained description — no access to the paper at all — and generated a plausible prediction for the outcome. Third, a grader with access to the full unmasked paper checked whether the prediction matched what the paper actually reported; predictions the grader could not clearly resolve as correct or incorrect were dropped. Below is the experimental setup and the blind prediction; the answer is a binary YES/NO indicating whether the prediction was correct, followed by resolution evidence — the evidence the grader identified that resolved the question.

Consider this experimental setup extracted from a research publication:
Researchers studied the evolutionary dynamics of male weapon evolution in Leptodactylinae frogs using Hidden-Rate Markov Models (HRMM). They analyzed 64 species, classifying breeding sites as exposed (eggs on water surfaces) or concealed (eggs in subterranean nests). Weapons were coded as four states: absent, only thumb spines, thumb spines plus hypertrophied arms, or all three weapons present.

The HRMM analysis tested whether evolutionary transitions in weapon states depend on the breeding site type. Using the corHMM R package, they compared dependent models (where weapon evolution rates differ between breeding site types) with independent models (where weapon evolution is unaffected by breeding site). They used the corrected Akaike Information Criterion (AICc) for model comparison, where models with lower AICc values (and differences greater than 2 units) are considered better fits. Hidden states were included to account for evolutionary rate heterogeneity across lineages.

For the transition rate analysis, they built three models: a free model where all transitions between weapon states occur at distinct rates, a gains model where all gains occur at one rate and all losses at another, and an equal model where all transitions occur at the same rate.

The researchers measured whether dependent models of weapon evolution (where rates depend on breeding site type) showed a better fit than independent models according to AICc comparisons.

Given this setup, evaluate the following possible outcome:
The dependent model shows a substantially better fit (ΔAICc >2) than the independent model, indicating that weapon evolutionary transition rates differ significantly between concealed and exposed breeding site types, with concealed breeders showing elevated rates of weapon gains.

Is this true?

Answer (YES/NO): NO